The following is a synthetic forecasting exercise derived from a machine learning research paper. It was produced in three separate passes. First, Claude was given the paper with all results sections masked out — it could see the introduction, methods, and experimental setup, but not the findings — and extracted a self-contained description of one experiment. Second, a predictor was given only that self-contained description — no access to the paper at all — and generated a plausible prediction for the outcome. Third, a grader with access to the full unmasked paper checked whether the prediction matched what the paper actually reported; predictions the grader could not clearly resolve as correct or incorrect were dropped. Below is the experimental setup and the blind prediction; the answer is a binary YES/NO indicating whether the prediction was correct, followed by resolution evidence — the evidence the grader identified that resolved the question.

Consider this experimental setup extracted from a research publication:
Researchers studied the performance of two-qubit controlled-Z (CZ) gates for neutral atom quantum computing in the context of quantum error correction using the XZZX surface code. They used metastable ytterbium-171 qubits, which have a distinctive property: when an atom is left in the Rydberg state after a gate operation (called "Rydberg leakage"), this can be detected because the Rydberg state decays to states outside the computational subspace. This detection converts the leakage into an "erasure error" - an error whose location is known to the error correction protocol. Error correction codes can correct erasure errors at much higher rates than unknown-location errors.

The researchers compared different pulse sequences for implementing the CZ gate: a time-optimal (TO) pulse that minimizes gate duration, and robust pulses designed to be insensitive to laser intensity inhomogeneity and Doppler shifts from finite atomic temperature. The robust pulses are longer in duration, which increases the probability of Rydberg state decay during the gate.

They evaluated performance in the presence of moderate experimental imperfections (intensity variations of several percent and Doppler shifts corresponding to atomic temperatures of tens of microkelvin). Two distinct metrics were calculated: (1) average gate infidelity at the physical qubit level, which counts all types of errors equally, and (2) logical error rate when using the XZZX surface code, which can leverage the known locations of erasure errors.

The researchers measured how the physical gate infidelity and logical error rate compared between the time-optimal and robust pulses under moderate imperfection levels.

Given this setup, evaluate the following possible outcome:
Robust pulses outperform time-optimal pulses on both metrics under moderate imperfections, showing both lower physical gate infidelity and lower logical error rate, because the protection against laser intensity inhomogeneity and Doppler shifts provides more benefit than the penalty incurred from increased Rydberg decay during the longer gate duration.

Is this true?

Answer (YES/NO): YES